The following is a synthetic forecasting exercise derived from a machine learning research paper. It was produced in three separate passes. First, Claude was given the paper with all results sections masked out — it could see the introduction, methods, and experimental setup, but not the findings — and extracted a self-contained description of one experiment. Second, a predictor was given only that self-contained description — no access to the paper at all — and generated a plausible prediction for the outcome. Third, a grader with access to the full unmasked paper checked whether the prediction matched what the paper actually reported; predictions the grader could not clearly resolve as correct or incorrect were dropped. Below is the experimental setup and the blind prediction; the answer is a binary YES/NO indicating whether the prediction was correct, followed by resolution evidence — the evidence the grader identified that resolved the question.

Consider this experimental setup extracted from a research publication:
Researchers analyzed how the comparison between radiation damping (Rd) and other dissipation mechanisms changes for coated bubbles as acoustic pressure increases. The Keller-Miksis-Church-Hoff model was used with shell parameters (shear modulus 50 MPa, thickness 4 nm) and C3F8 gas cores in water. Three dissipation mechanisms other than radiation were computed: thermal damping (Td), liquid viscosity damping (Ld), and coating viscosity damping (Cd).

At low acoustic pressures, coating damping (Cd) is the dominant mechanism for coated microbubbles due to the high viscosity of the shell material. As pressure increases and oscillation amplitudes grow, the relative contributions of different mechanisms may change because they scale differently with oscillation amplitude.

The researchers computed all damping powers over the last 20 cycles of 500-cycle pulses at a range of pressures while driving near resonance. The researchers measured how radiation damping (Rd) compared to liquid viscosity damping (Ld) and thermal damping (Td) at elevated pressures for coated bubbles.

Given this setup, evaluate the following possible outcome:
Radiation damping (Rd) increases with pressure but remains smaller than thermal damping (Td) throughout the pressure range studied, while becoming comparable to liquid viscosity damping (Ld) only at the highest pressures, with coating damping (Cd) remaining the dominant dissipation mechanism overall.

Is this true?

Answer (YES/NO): NO